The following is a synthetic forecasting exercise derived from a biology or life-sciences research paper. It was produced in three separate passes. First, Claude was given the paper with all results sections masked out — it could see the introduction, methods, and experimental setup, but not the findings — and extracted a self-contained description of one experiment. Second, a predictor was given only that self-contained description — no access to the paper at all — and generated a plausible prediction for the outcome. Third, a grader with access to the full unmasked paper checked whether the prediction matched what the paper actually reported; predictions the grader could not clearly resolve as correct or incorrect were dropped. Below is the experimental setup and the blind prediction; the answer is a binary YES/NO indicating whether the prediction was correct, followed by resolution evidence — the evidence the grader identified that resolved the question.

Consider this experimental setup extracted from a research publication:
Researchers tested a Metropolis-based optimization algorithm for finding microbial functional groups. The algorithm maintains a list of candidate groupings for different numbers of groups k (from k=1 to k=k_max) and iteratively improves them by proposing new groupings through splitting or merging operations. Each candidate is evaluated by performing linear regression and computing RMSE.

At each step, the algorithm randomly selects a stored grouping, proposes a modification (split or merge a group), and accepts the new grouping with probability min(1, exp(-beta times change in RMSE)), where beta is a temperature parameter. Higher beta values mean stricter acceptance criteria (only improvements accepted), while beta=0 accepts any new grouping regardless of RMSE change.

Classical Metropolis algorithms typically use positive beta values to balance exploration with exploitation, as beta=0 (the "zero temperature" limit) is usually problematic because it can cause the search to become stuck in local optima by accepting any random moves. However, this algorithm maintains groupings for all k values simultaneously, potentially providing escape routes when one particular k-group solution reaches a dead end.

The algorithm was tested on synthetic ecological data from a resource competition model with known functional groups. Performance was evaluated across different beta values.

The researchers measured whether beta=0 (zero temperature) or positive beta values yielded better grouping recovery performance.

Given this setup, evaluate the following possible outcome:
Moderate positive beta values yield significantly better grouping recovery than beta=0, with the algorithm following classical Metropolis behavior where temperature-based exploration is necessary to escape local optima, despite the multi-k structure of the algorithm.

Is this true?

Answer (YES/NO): NO